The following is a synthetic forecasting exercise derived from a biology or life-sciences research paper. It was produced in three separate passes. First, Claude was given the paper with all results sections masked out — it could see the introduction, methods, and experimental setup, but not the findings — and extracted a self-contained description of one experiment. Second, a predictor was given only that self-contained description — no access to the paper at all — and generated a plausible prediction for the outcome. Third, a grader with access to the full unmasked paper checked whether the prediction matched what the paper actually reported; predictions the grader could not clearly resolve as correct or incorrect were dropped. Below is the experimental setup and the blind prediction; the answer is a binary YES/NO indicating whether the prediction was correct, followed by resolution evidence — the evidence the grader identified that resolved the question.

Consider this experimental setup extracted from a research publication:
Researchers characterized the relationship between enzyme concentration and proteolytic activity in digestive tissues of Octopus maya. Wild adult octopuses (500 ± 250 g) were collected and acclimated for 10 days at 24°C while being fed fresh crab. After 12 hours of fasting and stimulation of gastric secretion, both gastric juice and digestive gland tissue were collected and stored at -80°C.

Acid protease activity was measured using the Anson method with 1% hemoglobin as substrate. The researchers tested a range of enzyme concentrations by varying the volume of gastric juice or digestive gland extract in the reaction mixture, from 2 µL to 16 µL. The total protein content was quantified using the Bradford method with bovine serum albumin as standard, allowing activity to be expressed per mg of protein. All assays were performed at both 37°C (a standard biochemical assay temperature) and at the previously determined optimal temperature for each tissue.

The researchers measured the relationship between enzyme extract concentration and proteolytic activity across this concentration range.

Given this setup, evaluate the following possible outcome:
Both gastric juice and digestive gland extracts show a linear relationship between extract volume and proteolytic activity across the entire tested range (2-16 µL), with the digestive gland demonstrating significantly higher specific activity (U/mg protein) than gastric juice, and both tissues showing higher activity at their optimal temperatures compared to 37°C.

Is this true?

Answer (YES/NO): NO